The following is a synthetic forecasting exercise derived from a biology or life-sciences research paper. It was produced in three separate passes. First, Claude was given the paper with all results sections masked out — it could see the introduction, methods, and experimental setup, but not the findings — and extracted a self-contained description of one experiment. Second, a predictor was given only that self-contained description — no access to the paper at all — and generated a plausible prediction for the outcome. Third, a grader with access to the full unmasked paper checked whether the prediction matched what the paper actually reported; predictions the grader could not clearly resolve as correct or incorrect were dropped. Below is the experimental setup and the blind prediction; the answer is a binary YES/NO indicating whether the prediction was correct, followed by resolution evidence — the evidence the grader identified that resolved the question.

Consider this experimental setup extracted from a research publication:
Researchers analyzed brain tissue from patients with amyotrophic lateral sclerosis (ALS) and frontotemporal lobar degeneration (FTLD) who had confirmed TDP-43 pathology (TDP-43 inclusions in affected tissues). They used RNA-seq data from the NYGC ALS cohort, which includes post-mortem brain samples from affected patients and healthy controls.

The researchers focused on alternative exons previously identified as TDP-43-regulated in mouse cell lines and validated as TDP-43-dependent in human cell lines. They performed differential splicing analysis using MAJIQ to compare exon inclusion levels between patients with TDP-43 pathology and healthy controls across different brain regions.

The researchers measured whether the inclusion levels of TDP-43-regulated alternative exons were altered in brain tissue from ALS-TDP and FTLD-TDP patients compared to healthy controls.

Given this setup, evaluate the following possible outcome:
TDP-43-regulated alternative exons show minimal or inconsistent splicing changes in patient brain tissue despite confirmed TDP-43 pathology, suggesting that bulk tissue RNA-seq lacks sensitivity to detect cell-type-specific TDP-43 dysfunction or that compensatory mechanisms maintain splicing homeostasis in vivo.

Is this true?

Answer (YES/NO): NO